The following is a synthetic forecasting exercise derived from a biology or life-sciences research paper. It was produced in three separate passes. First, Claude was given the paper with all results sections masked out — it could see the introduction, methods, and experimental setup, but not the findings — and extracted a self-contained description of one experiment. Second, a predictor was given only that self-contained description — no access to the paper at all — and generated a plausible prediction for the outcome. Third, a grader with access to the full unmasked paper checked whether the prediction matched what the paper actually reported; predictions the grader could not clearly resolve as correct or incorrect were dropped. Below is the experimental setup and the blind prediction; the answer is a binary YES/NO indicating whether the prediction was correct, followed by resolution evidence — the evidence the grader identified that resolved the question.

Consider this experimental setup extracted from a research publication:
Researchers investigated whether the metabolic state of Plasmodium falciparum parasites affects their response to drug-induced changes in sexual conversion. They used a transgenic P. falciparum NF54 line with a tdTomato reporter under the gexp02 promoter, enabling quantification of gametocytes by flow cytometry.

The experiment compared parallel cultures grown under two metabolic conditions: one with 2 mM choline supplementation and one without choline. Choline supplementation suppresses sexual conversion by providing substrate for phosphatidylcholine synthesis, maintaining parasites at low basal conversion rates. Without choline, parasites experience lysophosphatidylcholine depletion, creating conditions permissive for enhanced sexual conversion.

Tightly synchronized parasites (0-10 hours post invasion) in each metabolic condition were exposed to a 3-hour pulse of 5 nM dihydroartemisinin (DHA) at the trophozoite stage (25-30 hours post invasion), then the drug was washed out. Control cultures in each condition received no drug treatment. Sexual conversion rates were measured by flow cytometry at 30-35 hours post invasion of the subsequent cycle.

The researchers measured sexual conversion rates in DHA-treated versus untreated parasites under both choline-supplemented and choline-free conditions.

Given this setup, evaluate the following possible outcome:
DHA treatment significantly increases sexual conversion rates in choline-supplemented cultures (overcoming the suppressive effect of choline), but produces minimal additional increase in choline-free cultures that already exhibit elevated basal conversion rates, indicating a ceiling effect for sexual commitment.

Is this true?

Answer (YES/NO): YES